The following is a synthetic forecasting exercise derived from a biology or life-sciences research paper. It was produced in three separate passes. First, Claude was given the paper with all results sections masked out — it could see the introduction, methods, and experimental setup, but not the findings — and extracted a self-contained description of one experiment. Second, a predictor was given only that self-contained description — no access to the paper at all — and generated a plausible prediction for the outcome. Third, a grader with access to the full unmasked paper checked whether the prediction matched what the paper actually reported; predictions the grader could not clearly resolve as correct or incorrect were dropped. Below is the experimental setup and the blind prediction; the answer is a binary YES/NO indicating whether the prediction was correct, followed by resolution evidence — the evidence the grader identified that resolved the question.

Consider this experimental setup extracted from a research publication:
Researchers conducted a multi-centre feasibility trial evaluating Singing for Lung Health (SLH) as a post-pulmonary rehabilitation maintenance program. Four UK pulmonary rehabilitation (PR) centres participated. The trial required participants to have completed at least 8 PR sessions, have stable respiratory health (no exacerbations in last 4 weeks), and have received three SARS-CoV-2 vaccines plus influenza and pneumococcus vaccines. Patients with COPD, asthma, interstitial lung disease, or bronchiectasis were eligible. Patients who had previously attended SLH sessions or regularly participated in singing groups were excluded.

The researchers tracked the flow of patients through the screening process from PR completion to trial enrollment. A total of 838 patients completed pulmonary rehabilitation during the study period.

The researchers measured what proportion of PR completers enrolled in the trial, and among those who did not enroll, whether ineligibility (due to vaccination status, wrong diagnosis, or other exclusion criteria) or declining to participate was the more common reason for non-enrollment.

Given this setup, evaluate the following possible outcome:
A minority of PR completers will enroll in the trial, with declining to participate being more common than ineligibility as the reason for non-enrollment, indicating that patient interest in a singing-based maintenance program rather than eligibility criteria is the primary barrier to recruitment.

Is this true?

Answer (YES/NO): YES